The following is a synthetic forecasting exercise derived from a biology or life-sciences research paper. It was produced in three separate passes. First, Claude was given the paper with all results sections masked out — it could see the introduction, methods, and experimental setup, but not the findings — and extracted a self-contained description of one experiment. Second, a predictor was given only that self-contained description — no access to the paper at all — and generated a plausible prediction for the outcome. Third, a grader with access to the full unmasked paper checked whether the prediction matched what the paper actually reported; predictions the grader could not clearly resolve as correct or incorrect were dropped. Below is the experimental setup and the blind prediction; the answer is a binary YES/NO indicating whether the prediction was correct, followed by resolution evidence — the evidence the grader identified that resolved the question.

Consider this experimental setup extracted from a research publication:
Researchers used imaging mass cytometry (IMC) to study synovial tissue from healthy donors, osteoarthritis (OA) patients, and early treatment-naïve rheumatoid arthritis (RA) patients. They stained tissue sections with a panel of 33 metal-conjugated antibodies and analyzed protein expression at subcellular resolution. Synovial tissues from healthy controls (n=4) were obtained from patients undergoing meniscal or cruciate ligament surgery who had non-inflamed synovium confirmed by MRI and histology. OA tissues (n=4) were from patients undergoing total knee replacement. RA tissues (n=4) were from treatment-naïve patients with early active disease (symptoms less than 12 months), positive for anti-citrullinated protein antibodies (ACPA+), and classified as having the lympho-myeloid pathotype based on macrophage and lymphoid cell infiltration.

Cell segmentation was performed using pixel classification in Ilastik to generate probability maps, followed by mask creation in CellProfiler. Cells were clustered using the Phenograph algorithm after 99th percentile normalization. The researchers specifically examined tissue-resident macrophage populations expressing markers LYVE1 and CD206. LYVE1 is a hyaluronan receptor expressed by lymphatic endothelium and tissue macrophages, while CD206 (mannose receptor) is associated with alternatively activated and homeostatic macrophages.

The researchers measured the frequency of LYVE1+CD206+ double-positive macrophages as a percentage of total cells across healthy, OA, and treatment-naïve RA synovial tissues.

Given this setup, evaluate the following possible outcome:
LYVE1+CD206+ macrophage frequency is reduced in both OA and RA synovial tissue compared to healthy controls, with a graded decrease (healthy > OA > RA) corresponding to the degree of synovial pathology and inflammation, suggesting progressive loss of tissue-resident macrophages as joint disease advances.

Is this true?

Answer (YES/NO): NO